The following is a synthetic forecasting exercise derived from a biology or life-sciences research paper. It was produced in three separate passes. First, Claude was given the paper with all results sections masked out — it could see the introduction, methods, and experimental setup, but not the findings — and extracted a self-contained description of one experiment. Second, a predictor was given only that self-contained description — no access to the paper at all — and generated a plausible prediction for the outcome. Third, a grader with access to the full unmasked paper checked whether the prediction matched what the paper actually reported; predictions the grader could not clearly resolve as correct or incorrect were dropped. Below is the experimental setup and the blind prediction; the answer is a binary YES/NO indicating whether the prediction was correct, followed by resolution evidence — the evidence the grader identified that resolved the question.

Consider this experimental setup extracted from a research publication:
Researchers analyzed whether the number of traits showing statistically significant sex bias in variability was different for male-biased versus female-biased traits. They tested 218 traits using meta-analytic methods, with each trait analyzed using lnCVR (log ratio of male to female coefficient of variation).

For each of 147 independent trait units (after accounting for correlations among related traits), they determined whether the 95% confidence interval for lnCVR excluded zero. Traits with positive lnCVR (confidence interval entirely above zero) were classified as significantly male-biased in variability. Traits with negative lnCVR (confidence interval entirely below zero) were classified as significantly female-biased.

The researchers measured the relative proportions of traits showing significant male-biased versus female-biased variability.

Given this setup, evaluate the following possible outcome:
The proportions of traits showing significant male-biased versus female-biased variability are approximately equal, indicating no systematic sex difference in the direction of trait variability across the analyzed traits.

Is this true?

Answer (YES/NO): YES